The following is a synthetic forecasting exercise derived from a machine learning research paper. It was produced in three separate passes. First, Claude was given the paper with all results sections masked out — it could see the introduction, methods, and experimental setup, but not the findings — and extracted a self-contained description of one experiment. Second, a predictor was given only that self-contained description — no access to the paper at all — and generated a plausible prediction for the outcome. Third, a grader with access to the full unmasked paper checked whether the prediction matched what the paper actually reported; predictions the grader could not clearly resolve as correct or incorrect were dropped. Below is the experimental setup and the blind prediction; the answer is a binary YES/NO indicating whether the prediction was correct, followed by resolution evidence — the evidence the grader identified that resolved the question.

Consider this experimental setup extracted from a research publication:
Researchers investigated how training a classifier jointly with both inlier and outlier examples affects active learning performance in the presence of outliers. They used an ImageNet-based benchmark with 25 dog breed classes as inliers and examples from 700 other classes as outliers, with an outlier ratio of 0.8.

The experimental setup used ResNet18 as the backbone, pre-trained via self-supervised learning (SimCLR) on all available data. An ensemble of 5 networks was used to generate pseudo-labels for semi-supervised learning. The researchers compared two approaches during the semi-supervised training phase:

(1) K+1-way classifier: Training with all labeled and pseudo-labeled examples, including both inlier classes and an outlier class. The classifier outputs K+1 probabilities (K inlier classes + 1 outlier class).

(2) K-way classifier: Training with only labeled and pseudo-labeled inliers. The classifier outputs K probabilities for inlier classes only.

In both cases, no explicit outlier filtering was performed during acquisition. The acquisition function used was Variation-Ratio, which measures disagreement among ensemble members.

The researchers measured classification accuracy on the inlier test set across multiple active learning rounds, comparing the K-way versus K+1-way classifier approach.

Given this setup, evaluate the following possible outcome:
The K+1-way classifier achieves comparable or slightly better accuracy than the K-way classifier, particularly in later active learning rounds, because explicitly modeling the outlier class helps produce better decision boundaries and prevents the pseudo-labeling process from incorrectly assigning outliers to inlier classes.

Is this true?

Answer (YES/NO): NO